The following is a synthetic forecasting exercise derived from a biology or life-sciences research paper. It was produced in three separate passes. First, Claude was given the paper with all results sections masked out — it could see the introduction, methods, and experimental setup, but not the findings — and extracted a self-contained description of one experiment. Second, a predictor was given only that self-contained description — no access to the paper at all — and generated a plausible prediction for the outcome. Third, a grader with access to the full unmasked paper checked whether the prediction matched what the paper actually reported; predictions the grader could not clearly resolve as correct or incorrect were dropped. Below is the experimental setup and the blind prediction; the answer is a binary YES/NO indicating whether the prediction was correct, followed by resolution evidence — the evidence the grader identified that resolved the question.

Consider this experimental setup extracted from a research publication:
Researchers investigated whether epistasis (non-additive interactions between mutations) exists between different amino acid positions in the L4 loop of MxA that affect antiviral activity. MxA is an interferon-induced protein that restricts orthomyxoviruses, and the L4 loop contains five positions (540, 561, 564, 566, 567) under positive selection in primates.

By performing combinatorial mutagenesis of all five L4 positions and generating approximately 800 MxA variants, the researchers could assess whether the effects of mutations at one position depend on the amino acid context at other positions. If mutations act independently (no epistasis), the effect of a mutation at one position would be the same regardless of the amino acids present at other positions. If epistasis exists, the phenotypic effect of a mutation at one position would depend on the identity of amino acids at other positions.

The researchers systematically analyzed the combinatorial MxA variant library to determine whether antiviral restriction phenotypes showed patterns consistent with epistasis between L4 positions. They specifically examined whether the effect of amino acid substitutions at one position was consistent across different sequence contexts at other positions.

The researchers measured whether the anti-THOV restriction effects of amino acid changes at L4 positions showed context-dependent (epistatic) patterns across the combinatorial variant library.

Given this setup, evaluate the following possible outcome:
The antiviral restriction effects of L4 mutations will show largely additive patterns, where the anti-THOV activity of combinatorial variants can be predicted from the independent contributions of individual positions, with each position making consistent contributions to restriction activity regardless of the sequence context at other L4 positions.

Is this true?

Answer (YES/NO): NO